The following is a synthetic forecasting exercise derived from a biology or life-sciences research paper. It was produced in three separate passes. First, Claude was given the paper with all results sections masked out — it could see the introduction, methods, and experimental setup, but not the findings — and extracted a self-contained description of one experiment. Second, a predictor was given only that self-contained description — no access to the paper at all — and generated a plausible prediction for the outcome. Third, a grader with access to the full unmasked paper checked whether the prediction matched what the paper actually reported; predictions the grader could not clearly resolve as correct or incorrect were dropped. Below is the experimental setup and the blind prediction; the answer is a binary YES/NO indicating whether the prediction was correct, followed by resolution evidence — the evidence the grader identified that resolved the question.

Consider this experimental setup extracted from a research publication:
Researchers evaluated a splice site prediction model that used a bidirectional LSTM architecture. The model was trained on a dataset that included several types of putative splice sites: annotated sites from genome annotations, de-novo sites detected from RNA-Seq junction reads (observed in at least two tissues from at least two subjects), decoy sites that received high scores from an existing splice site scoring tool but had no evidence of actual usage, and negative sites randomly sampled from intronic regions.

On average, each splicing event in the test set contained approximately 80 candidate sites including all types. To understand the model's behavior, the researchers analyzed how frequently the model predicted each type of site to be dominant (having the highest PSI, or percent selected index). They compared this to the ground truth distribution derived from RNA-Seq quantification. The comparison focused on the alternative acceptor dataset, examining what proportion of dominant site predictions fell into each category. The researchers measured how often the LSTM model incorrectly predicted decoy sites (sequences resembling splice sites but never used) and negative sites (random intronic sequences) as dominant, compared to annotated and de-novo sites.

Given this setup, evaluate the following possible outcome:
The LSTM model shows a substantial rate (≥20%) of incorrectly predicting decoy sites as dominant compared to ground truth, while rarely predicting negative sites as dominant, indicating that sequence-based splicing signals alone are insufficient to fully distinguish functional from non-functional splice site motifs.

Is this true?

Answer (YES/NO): NO